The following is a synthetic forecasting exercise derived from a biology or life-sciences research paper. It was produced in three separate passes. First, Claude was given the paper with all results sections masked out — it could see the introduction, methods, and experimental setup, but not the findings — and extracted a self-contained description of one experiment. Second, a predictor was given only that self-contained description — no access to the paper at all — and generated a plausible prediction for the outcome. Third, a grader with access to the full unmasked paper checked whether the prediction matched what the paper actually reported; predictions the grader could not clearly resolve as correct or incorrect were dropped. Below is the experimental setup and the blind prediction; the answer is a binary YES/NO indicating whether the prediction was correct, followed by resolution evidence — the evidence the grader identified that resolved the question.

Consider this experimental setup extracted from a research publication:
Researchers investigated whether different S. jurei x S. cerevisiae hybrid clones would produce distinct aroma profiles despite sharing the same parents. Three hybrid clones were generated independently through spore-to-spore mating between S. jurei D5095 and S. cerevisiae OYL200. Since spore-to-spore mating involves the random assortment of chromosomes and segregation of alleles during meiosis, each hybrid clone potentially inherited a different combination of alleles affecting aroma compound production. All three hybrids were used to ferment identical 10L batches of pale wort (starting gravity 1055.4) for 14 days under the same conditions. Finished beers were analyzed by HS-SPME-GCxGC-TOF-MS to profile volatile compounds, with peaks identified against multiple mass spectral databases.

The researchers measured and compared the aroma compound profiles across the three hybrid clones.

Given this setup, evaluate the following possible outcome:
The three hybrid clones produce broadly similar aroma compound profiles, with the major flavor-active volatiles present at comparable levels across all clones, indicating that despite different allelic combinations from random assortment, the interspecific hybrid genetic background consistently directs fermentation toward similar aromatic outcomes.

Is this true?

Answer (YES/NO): NO